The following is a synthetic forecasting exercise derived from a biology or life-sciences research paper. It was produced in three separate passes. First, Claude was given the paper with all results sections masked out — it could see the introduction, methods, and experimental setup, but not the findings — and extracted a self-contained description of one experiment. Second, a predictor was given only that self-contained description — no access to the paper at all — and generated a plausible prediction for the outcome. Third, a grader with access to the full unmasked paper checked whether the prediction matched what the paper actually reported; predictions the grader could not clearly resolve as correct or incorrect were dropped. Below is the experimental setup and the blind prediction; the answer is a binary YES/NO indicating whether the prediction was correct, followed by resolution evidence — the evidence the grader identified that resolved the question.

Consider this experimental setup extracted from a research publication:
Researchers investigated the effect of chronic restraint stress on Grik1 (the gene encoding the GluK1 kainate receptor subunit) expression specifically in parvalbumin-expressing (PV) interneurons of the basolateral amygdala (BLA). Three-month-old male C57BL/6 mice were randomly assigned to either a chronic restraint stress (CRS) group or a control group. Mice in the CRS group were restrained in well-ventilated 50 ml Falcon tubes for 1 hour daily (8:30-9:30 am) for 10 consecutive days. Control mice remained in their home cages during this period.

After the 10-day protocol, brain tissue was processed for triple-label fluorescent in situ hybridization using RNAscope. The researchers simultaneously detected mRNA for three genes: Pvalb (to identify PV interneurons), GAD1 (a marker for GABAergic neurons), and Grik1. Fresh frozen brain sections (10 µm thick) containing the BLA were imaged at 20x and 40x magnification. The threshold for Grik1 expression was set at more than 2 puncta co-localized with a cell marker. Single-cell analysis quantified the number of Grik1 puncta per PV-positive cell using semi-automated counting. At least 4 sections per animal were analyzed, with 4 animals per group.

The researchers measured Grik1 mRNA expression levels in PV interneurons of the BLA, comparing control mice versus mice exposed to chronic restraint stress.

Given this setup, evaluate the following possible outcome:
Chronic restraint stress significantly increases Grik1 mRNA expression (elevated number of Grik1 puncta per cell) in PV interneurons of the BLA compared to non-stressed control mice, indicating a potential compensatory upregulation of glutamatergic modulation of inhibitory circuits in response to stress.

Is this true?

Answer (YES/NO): NO